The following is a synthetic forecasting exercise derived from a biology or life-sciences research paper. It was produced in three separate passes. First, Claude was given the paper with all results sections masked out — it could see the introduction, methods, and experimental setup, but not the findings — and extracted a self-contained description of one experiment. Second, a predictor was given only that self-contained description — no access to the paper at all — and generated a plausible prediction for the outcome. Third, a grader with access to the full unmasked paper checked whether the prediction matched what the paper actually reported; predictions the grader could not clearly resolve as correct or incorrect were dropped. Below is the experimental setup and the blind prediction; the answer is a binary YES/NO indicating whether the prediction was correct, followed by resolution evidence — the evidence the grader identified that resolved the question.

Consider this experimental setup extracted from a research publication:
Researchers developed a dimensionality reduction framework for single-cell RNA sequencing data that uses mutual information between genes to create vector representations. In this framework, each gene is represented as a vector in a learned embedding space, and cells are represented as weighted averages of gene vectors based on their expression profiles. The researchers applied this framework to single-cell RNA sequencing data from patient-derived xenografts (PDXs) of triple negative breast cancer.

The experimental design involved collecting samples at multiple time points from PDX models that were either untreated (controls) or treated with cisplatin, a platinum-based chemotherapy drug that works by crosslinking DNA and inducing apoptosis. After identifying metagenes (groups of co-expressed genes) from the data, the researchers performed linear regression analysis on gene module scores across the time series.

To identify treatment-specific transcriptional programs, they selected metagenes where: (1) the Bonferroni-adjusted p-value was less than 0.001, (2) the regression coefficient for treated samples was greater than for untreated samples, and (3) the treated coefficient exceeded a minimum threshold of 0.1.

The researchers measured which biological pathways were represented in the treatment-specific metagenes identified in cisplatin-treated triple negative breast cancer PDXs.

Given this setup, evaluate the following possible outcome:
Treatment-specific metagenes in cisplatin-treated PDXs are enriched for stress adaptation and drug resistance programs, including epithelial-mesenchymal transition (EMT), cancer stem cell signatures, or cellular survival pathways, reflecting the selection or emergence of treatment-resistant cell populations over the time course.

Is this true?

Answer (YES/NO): YES